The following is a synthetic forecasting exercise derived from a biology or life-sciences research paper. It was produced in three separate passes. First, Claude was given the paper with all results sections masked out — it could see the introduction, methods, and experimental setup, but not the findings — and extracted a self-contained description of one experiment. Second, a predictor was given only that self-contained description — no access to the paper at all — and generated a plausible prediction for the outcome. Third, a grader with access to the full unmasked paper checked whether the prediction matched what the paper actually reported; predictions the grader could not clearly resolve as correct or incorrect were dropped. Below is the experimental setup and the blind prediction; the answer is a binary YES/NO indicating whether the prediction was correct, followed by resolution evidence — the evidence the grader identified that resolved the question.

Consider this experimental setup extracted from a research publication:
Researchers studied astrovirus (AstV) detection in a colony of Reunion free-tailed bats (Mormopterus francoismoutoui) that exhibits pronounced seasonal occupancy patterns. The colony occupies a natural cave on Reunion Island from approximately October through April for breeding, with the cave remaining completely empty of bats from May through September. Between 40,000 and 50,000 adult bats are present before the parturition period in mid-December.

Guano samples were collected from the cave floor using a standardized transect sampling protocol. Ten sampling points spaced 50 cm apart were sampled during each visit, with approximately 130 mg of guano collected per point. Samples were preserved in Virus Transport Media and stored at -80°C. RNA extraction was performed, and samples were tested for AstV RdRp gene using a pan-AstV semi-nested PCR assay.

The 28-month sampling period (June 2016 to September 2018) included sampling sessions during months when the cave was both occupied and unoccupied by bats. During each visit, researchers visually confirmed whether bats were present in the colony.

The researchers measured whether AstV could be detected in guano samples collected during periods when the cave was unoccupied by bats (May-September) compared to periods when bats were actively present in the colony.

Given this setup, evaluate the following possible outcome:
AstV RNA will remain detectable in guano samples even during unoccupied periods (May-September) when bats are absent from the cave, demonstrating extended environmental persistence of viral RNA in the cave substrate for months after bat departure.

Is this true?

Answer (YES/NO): YES